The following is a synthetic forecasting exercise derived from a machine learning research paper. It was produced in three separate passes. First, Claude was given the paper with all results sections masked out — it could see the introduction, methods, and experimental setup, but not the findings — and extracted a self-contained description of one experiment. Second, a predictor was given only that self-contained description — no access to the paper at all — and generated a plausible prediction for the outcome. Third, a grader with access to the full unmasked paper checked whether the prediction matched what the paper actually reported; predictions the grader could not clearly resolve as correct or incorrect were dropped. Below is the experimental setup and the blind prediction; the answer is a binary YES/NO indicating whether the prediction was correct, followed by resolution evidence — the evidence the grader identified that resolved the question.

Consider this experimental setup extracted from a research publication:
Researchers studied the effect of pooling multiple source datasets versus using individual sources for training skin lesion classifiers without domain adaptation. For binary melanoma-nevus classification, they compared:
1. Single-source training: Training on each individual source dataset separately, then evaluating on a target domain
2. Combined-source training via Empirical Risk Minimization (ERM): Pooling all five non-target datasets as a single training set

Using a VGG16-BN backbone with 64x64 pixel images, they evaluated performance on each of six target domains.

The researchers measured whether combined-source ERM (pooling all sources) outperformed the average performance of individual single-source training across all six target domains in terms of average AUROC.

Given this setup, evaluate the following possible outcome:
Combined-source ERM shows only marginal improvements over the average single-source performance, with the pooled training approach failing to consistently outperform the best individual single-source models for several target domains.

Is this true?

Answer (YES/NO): NO